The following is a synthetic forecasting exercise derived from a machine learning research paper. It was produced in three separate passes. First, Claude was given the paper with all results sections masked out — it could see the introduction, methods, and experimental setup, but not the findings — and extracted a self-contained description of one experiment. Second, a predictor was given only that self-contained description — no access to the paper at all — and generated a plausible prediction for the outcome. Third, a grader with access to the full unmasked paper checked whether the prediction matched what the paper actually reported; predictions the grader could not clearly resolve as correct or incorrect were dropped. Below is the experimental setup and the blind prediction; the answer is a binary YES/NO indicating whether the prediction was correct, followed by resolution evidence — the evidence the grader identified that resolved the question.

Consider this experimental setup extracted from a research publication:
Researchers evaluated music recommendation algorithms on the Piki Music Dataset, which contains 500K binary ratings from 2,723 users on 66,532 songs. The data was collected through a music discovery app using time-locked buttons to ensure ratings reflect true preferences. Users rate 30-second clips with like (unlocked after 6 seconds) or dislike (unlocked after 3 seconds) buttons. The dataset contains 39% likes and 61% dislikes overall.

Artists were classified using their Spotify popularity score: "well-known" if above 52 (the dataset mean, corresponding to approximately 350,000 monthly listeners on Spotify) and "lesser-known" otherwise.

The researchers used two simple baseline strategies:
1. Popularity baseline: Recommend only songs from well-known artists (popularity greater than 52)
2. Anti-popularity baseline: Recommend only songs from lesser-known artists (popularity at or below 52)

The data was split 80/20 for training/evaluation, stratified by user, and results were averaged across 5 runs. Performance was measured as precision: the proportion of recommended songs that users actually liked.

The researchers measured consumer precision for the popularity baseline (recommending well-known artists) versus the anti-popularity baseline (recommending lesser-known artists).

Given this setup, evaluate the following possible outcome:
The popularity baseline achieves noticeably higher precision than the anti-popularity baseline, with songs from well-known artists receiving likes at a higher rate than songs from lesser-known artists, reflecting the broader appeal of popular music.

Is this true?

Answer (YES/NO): YES